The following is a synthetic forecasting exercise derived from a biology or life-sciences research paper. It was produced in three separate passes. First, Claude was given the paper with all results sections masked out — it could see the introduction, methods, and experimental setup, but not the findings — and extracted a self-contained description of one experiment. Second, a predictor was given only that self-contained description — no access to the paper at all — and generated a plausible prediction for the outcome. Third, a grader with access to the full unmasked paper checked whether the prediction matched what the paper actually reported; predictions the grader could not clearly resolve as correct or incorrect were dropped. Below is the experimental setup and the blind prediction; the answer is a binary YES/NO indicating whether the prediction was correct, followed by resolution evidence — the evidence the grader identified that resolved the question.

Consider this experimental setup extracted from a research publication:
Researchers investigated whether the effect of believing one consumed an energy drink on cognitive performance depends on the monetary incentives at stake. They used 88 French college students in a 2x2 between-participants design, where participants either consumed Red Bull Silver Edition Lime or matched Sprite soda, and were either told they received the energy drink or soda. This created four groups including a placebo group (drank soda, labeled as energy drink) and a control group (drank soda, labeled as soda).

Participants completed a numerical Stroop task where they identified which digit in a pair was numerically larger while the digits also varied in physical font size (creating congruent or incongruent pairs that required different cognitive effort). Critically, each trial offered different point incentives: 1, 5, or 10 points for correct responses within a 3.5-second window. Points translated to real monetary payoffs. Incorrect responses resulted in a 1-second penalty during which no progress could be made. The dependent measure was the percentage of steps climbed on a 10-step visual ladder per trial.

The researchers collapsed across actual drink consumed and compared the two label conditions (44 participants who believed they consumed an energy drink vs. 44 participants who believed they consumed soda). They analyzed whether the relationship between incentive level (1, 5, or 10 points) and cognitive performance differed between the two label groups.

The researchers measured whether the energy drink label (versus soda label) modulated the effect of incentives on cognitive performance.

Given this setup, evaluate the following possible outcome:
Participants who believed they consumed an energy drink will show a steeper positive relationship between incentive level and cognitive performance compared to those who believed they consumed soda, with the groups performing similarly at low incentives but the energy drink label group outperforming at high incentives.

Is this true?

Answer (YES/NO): YES